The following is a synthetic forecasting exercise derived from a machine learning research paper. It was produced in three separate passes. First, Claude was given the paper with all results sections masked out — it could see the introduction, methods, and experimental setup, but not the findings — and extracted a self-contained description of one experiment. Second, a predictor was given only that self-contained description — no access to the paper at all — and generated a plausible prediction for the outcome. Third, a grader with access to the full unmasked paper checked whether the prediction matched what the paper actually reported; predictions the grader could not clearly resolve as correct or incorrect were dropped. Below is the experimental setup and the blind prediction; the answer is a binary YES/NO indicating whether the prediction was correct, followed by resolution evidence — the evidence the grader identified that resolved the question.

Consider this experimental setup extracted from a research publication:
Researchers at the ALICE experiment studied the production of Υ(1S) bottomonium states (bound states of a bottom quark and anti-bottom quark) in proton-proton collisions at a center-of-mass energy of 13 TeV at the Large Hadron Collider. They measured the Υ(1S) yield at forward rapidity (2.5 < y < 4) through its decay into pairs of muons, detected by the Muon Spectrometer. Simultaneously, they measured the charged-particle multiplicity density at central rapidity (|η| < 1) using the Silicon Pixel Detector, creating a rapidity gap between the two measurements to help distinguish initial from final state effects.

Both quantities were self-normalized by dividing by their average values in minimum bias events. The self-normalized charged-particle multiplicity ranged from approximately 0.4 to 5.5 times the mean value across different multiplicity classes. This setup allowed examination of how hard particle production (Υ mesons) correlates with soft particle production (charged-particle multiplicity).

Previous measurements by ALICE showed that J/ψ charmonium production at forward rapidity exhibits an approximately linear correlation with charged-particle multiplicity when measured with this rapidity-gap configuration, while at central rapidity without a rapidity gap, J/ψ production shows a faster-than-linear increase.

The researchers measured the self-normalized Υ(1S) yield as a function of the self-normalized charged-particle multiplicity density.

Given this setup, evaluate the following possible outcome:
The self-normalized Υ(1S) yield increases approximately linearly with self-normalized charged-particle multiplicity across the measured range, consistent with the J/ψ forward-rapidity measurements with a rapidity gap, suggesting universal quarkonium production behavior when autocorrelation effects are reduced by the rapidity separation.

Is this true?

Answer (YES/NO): YES